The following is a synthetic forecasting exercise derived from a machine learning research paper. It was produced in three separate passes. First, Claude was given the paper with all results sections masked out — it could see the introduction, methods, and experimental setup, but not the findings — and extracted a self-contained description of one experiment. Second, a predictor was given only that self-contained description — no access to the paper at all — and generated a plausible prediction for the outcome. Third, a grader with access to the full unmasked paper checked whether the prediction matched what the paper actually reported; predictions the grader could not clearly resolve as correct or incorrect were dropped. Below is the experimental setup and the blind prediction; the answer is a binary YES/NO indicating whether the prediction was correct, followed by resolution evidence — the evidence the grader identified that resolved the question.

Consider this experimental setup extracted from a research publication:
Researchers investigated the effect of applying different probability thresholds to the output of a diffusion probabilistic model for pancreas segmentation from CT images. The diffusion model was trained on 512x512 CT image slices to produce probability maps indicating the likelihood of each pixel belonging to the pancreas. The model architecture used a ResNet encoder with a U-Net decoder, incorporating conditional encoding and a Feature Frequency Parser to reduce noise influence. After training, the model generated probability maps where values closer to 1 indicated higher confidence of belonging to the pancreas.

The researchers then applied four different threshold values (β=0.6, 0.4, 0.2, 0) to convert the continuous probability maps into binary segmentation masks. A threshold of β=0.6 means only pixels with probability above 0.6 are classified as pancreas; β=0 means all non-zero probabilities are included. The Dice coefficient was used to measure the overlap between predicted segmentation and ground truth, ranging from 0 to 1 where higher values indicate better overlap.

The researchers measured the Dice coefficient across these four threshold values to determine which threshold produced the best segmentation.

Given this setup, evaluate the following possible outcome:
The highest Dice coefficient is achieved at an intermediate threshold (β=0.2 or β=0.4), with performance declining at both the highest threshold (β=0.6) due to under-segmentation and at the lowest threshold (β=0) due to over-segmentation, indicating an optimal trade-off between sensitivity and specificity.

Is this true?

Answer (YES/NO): NO